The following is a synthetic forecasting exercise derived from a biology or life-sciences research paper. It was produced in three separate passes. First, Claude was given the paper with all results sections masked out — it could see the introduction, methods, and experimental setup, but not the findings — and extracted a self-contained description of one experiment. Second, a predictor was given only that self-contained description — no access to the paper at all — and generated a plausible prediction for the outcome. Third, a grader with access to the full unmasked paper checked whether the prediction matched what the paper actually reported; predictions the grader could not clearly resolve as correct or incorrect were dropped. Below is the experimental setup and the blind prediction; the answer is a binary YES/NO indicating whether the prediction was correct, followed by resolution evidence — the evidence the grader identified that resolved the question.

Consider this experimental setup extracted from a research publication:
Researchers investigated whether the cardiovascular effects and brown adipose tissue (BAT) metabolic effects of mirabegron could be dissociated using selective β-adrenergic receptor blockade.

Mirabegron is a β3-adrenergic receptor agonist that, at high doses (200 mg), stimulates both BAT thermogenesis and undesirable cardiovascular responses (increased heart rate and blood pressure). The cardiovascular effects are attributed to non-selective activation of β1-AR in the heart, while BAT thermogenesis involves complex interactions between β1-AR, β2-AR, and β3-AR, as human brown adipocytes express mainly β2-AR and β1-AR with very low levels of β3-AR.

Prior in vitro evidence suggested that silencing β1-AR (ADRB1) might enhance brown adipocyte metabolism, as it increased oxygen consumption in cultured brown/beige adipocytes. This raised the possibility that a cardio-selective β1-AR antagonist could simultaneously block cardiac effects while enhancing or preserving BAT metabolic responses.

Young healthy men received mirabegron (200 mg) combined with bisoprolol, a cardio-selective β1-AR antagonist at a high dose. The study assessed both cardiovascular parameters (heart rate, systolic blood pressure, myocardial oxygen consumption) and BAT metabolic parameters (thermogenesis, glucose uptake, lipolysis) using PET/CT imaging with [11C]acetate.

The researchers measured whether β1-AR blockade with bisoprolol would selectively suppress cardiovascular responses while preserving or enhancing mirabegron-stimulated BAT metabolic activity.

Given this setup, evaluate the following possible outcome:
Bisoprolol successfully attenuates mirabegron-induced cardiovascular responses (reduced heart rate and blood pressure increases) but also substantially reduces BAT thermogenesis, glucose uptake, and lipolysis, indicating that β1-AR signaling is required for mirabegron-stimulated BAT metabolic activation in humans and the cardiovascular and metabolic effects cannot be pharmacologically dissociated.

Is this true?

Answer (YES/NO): NO